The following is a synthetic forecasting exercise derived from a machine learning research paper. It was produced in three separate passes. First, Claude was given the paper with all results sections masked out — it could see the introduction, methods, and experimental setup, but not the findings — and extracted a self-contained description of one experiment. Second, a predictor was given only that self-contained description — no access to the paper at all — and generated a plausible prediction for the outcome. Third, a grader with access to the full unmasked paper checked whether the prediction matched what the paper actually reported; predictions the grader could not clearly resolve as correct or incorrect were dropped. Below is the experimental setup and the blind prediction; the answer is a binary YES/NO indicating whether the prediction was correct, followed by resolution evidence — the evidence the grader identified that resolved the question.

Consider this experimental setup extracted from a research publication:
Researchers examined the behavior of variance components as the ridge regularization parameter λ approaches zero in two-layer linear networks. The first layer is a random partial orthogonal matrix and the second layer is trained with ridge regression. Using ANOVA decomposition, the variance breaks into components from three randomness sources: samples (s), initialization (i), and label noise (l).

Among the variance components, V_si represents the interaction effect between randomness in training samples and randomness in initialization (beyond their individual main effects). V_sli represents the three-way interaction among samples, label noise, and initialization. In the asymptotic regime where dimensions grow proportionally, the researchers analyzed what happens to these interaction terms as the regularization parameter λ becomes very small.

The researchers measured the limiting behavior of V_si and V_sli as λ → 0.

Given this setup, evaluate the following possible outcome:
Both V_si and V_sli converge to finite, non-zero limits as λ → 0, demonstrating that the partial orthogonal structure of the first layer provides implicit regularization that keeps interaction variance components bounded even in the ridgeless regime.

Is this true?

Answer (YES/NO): NO